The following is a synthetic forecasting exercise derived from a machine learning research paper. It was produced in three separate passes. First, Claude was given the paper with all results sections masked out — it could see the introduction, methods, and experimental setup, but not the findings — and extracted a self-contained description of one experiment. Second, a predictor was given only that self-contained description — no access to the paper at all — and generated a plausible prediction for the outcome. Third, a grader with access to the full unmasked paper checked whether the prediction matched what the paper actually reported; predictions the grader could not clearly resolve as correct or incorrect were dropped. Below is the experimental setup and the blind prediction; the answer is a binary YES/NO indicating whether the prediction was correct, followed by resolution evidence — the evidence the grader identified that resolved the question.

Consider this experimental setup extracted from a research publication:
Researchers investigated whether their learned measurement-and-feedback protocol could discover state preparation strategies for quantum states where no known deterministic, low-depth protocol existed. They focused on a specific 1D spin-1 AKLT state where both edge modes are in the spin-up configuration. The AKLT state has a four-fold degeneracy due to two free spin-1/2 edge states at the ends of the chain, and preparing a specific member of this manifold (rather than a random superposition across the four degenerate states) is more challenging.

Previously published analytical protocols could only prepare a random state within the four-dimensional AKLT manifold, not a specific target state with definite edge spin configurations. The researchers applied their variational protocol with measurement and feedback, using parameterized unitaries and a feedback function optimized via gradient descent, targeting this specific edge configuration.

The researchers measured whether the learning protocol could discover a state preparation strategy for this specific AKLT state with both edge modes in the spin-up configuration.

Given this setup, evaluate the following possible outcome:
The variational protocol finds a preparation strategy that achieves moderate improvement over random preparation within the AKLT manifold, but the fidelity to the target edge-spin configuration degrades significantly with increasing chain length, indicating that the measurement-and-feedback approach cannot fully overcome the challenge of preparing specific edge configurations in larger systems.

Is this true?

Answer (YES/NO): NO